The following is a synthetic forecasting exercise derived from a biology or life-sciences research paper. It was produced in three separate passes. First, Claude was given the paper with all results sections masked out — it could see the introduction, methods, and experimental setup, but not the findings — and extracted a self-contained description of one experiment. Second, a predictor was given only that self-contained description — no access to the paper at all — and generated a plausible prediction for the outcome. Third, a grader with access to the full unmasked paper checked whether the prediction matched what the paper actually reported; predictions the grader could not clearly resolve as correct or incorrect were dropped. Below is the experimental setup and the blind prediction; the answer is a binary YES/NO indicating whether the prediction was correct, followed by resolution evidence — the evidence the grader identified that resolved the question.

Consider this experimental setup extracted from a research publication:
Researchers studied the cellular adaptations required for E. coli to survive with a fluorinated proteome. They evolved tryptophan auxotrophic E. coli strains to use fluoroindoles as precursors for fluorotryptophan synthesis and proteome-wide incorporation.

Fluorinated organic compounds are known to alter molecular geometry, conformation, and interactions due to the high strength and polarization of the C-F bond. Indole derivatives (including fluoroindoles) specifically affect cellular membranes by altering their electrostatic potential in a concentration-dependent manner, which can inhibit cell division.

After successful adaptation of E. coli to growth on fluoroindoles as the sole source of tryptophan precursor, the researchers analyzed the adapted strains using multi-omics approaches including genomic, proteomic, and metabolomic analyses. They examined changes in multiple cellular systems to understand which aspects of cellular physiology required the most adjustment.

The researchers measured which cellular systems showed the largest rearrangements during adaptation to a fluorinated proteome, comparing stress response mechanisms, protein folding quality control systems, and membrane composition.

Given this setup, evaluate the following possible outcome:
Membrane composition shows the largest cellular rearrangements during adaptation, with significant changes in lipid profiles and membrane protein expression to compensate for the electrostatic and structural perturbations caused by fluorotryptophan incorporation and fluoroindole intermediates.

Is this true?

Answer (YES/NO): YES